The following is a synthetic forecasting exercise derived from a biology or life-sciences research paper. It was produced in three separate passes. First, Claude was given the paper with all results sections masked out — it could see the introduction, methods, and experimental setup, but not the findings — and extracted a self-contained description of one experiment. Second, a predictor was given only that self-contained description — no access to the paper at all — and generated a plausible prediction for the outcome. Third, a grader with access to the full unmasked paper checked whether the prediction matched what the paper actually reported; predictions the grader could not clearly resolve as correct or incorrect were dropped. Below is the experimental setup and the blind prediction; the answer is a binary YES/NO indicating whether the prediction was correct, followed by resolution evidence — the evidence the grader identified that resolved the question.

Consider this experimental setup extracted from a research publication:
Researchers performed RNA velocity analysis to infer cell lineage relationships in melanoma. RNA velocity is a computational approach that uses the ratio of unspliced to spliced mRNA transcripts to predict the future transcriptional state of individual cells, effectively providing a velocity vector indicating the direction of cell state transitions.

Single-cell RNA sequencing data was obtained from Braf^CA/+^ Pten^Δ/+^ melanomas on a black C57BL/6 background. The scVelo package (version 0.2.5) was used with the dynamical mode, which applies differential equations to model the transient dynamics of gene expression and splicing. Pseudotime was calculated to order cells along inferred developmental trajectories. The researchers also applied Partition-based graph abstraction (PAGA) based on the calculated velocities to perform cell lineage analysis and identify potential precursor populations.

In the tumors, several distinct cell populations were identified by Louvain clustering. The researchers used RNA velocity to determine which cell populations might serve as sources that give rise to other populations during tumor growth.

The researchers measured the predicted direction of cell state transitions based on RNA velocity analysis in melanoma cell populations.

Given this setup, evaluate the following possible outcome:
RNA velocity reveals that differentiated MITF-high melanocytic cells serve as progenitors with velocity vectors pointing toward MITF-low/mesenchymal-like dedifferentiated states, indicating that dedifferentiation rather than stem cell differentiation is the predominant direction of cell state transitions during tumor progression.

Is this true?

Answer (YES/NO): NO